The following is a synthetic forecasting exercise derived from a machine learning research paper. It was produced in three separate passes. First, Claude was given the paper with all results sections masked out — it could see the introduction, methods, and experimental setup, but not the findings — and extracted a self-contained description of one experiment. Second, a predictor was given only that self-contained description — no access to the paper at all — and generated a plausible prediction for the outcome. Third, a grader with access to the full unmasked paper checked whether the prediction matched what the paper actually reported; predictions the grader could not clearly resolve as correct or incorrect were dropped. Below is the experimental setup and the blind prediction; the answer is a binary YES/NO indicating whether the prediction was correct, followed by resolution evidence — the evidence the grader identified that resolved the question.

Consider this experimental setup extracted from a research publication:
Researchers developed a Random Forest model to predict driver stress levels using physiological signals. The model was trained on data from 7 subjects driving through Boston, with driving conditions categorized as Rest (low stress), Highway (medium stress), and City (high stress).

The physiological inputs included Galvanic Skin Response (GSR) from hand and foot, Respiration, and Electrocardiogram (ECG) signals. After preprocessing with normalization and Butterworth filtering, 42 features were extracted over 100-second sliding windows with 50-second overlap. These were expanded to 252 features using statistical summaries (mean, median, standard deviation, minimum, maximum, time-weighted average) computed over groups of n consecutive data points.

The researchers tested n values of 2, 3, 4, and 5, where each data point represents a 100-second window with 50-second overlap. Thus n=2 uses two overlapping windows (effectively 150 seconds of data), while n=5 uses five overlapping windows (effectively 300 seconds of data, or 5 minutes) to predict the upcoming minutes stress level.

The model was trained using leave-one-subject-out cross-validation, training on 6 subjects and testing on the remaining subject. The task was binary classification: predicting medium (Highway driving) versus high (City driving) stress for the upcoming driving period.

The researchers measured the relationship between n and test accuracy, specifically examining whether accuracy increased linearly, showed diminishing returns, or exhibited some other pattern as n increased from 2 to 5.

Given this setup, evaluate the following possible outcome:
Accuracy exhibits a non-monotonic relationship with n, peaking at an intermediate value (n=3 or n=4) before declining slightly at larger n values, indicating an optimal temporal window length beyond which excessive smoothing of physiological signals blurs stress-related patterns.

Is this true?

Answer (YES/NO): NO